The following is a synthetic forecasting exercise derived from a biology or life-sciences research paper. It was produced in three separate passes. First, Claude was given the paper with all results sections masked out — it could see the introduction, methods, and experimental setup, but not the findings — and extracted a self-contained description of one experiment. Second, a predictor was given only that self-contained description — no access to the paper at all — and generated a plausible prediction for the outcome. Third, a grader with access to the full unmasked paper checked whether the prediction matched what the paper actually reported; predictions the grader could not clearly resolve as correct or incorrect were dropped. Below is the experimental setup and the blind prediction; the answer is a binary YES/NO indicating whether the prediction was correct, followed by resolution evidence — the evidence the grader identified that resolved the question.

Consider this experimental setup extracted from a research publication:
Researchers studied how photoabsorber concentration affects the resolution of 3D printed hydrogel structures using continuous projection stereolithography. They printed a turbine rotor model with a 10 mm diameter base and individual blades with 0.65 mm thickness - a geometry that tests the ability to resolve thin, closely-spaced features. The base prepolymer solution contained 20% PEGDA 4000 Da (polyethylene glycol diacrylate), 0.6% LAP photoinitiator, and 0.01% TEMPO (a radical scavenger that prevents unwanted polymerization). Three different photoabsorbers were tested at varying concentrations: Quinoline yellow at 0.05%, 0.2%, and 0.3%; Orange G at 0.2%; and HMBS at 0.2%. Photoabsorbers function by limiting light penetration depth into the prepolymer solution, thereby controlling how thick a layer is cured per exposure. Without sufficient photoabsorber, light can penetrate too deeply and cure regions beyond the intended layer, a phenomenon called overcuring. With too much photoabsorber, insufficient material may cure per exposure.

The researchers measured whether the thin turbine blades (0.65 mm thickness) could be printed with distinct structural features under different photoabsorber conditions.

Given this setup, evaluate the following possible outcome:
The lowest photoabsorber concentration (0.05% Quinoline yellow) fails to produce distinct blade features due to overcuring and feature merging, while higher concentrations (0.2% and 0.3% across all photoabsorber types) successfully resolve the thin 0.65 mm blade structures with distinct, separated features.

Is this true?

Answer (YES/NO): NO